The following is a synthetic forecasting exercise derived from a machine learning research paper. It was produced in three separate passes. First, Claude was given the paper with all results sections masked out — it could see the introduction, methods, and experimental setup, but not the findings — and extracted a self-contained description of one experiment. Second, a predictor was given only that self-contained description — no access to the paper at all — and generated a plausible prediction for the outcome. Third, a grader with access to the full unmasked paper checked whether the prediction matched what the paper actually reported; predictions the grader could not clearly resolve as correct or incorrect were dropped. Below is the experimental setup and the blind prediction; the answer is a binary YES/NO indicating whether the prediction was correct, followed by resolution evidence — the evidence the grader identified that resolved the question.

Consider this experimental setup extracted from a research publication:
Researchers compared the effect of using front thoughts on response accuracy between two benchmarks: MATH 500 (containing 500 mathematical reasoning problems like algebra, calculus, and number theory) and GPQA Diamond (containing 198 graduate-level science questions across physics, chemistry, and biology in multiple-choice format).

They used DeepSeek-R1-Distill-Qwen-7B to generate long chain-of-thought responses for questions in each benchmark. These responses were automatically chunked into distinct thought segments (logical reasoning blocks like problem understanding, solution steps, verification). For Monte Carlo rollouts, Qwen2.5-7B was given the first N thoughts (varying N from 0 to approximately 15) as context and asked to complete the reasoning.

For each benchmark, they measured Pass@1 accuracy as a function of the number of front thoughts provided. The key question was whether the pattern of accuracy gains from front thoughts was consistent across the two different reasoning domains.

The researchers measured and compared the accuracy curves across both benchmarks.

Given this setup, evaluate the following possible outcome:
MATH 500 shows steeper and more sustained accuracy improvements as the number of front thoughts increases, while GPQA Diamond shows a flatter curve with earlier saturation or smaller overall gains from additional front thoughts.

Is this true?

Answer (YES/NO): NO